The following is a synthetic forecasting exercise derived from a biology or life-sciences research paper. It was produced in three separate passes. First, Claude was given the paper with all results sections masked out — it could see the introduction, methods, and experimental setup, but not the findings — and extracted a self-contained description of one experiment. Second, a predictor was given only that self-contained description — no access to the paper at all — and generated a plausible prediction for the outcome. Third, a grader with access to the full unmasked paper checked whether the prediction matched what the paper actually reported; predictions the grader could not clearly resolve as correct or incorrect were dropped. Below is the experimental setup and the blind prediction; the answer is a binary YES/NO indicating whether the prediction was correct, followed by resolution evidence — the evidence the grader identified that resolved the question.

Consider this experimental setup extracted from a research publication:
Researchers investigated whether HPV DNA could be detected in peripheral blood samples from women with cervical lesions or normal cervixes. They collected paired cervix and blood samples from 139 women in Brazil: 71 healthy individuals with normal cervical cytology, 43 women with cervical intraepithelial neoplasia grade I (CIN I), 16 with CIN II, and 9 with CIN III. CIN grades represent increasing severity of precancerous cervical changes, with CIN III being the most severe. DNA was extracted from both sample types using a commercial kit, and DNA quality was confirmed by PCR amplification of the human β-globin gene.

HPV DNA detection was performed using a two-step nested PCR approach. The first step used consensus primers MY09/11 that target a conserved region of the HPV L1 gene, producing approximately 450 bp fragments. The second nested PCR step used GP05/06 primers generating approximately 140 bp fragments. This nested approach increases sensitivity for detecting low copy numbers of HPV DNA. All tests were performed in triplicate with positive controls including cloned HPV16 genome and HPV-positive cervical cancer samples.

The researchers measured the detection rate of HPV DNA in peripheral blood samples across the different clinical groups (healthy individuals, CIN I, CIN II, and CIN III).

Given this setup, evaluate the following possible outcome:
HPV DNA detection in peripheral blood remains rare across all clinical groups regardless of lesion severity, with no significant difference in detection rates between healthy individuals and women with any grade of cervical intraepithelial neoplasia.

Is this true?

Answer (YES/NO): NO